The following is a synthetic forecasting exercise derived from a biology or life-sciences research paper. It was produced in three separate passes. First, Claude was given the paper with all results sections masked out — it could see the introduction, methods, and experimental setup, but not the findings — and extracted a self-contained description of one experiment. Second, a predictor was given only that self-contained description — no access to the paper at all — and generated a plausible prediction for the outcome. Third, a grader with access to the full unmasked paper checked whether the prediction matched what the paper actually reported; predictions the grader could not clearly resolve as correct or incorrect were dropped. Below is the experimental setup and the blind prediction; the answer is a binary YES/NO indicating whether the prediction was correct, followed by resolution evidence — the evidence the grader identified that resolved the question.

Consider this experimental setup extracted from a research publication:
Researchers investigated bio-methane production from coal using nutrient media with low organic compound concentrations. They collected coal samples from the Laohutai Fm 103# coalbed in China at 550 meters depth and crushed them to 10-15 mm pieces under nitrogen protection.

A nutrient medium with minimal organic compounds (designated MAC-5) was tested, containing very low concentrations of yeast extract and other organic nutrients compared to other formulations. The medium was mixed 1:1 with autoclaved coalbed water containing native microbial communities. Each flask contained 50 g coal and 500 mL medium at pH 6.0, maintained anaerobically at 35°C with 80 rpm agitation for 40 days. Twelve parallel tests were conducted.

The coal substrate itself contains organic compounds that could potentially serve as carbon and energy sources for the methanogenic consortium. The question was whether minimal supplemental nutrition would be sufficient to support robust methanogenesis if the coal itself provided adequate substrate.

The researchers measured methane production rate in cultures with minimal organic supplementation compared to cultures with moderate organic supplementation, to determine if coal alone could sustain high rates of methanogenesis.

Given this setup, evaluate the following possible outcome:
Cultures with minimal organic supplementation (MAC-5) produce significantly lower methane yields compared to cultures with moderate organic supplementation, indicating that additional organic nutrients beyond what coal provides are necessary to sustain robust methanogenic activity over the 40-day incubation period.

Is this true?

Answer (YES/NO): YES